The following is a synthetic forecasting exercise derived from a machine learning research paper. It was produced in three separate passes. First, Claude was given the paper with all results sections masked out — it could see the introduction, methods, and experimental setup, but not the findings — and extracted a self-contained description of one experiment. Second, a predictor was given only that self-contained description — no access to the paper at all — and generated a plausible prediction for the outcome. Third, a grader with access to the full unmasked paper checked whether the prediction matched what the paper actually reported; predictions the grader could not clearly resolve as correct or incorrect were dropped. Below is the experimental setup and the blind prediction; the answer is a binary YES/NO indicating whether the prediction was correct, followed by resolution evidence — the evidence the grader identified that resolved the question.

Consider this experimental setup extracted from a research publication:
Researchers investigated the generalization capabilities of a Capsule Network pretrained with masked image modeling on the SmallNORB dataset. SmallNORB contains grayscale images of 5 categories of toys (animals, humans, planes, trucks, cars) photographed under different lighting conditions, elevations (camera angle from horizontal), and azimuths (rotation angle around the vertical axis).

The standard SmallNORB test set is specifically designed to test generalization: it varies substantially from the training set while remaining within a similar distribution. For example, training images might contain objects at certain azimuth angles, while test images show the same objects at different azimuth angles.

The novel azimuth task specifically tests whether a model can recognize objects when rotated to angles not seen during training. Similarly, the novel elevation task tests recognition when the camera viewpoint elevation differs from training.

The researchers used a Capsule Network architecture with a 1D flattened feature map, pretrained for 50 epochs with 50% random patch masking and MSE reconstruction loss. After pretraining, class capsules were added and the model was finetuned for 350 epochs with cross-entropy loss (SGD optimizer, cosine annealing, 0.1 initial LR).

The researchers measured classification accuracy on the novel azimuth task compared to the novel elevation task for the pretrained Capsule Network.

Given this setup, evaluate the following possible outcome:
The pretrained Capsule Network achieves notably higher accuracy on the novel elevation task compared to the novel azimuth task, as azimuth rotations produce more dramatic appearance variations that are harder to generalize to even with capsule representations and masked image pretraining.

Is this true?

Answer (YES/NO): NO